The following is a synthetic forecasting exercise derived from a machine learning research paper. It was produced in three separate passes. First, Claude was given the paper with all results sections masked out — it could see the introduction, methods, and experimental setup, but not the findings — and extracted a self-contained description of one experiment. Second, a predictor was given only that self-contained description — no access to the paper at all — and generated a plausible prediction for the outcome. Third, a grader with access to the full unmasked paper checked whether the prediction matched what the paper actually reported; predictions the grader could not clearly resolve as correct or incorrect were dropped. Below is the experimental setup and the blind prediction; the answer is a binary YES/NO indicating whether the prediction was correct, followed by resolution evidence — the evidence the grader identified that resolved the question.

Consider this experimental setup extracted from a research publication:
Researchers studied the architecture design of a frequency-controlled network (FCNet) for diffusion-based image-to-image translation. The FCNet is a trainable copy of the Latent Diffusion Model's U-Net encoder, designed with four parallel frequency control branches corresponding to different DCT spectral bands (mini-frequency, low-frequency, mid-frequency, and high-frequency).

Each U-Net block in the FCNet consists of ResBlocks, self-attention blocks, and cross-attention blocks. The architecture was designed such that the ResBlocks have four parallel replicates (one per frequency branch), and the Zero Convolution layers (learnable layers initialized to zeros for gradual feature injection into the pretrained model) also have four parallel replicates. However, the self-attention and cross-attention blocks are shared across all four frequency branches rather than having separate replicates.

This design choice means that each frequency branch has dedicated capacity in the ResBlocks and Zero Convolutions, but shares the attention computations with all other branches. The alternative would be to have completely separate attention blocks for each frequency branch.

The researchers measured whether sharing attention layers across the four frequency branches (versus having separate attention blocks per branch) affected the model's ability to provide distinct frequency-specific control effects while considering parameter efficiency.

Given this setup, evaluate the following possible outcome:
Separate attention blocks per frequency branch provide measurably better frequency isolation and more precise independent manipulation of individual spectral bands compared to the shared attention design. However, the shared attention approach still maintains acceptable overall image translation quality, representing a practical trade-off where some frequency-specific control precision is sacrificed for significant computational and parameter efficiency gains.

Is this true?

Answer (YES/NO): NO